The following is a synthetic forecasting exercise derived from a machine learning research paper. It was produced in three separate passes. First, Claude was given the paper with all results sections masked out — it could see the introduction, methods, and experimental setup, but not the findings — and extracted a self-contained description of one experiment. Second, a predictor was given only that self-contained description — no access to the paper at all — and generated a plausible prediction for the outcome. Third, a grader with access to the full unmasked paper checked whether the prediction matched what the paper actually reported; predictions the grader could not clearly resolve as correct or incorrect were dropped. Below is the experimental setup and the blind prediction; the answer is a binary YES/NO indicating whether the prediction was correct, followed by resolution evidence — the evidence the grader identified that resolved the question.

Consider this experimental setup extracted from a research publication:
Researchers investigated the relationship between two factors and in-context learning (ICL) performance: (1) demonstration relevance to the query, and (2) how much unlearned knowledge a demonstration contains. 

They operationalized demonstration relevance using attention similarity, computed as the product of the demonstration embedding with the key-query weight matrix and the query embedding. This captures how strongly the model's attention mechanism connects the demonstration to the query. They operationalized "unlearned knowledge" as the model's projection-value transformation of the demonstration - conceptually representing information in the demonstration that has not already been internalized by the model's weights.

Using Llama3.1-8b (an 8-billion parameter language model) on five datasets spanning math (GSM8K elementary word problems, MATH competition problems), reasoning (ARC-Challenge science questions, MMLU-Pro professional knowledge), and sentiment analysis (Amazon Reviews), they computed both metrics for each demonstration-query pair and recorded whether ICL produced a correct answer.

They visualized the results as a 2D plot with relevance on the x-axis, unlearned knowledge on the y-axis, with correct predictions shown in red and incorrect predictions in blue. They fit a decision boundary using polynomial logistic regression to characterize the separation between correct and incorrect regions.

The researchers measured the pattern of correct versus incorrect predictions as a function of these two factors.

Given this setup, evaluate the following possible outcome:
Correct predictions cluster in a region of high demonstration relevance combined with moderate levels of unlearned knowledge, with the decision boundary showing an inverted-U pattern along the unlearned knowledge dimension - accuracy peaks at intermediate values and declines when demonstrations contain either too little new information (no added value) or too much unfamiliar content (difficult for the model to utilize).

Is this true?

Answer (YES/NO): NO